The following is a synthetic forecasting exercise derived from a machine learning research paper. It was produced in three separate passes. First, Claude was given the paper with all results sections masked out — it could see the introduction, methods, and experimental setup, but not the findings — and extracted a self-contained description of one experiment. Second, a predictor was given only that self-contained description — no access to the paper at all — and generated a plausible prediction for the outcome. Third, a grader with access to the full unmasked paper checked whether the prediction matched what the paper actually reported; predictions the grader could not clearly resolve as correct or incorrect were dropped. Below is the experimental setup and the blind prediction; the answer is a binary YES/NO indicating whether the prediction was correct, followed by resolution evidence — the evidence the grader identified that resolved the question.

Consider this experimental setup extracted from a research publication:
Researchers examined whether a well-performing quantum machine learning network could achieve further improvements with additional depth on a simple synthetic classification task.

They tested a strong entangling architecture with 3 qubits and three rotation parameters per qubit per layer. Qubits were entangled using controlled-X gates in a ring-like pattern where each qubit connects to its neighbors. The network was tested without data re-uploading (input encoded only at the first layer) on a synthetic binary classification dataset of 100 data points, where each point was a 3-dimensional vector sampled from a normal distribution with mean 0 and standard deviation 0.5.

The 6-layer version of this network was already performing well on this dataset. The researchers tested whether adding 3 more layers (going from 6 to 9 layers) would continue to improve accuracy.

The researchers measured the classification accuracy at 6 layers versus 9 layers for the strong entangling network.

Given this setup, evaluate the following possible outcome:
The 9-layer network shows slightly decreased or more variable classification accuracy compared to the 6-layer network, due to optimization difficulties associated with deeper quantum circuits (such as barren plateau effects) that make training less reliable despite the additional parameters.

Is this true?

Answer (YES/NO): NO